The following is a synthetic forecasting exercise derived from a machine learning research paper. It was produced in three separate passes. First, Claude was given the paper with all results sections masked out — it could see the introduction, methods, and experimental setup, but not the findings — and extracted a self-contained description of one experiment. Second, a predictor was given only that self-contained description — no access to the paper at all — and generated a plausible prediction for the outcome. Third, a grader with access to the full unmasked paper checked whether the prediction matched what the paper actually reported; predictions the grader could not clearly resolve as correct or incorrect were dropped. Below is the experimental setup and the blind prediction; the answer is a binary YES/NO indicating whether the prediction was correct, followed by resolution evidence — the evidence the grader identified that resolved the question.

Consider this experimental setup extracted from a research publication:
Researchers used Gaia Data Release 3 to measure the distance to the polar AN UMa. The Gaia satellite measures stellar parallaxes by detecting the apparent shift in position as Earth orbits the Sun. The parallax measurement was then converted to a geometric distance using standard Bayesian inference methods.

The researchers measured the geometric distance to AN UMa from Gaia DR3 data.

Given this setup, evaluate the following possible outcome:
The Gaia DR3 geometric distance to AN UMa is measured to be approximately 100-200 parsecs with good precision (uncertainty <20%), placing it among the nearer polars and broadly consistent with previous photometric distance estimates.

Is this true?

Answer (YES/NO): NO